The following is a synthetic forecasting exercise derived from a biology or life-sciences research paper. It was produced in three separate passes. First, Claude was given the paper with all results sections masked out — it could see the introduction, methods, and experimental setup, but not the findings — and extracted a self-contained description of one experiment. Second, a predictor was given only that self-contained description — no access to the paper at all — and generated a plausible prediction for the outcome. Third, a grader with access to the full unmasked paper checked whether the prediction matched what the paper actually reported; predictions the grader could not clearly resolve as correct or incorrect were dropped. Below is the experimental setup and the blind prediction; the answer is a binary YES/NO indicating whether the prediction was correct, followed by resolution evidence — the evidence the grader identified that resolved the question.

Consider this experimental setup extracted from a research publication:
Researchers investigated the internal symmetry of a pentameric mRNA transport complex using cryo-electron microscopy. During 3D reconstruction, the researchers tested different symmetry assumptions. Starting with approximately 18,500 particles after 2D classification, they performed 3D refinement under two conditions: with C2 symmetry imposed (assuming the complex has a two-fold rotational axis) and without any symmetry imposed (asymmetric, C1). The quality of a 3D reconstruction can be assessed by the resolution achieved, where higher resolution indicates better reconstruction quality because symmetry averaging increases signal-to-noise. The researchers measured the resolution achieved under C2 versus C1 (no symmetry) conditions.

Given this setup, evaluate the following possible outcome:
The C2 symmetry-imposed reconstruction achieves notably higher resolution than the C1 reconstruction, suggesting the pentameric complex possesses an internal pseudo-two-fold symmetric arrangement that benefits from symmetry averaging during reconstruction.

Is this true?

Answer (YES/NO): YES